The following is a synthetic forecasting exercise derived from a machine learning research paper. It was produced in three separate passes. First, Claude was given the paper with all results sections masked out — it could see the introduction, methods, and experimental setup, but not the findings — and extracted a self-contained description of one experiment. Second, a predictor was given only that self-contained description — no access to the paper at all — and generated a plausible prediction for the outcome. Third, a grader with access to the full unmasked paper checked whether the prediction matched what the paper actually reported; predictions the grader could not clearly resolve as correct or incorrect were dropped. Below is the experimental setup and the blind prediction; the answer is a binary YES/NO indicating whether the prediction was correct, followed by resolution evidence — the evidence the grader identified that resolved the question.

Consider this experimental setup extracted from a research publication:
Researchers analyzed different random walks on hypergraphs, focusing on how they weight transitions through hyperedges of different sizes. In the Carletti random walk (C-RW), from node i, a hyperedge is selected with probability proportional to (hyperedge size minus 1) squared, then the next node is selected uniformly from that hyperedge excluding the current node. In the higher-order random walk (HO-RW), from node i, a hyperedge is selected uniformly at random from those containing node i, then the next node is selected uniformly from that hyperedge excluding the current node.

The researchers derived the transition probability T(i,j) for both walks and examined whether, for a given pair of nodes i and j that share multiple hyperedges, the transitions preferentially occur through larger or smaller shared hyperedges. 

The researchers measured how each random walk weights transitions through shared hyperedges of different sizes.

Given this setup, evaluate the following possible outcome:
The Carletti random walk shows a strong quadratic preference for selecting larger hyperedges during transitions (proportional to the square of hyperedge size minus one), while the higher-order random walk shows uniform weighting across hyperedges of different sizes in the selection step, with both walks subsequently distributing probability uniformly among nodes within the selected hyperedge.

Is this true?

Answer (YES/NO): YES